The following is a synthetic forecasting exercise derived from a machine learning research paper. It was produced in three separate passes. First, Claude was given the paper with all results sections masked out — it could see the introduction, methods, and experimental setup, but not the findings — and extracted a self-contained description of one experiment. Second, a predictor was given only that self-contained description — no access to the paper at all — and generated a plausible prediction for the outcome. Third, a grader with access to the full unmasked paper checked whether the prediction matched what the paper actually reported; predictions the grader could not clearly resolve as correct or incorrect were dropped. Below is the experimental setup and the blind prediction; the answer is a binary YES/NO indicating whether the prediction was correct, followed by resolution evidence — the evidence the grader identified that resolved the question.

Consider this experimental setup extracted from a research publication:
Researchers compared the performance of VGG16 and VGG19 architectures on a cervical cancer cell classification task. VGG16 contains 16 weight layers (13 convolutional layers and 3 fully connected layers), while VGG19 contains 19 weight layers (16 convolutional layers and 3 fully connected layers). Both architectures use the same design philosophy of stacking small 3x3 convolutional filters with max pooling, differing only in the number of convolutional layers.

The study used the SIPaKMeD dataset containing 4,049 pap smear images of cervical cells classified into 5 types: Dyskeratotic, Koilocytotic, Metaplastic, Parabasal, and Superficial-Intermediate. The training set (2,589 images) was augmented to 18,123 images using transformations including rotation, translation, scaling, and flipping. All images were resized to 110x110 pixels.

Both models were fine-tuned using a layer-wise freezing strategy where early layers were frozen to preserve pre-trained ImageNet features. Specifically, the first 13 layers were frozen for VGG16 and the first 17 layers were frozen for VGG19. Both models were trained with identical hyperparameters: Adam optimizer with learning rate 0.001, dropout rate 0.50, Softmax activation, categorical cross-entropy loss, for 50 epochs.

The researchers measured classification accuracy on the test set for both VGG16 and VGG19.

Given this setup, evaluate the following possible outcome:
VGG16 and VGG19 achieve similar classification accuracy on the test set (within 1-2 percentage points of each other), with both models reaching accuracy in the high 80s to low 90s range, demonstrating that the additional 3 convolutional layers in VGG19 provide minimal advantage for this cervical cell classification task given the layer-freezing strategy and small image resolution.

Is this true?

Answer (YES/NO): NO